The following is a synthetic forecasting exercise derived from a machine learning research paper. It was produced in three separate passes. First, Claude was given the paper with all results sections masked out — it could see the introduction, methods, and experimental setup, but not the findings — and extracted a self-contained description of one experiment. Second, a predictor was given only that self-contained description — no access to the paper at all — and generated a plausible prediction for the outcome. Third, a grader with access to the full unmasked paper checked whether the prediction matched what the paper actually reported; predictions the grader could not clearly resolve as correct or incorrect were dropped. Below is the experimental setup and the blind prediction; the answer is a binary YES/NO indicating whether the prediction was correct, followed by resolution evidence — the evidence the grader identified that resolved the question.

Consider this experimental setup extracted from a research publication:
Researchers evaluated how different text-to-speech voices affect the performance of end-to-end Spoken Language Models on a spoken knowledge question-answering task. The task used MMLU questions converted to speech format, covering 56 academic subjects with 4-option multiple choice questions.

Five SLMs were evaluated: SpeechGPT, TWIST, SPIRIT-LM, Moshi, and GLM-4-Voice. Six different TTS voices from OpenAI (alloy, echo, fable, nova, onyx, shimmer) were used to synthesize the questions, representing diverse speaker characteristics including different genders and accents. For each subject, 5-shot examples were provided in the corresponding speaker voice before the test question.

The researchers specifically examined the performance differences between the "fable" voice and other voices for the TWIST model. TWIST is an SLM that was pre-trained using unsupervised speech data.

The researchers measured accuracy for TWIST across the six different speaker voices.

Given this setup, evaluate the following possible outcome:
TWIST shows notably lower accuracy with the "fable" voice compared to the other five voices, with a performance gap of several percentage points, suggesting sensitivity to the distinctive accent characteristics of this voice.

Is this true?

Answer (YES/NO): YES